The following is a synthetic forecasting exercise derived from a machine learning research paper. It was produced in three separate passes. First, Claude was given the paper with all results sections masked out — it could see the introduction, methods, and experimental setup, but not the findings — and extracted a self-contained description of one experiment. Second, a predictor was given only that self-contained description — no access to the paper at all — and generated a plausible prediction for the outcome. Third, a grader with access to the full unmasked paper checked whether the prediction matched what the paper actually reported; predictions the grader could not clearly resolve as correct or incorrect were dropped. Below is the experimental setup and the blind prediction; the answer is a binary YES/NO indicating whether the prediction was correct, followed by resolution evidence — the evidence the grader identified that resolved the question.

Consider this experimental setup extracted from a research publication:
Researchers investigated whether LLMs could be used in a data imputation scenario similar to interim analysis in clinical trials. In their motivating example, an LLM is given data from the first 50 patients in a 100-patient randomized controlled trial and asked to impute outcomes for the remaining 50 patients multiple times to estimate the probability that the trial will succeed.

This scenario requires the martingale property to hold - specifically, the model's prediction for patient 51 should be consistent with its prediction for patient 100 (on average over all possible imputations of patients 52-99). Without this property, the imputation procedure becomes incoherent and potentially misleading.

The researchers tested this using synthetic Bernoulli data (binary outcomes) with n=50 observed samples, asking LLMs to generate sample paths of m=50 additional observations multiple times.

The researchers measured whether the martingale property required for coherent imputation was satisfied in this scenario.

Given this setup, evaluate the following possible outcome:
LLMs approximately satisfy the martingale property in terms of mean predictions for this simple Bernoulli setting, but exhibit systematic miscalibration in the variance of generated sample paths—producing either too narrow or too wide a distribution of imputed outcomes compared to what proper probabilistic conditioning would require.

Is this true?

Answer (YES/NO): NO